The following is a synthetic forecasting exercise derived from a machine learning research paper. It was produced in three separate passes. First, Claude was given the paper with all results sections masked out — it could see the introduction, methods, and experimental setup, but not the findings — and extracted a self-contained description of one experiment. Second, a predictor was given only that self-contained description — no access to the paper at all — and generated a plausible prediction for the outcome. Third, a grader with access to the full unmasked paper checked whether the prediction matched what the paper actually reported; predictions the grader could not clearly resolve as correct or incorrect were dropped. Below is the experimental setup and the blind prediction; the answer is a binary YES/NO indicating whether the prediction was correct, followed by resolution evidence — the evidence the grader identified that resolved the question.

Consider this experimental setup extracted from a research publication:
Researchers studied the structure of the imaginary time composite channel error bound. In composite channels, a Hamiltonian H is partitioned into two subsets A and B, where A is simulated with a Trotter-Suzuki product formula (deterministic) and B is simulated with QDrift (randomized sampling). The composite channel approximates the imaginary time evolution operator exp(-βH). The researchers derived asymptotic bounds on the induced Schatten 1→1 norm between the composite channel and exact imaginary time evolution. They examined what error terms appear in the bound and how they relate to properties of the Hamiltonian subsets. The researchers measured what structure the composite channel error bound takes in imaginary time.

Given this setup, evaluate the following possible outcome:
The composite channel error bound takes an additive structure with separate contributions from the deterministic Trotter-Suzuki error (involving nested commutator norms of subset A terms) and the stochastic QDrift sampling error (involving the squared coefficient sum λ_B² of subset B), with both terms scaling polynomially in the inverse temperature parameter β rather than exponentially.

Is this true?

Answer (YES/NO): YES